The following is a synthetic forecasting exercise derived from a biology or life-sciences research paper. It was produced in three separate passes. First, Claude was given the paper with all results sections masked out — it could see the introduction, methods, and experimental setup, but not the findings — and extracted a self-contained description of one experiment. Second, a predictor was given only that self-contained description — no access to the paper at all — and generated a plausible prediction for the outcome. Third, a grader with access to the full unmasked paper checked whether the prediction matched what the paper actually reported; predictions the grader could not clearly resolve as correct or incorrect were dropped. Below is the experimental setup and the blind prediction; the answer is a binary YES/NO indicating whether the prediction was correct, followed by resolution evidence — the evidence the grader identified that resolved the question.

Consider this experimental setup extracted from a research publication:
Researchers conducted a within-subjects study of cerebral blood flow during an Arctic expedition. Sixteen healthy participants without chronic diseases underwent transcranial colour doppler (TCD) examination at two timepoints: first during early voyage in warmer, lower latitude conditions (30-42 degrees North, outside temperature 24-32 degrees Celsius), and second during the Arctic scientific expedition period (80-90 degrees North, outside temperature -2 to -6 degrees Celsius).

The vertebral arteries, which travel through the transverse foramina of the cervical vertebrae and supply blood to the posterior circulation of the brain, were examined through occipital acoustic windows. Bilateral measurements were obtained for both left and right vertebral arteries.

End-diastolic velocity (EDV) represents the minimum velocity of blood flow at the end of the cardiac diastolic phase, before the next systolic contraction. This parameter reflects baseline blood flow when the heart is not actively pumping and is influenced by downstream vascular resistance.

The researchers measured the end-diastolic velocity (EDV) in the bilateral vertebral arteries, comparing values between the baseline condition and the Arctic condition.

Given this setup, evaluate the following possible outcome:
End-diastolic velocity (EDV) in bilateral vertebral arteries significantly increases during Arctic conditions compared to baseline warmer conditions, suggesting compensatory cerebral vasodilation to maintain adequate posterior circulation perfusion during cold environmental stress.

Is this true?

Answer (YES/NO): NO